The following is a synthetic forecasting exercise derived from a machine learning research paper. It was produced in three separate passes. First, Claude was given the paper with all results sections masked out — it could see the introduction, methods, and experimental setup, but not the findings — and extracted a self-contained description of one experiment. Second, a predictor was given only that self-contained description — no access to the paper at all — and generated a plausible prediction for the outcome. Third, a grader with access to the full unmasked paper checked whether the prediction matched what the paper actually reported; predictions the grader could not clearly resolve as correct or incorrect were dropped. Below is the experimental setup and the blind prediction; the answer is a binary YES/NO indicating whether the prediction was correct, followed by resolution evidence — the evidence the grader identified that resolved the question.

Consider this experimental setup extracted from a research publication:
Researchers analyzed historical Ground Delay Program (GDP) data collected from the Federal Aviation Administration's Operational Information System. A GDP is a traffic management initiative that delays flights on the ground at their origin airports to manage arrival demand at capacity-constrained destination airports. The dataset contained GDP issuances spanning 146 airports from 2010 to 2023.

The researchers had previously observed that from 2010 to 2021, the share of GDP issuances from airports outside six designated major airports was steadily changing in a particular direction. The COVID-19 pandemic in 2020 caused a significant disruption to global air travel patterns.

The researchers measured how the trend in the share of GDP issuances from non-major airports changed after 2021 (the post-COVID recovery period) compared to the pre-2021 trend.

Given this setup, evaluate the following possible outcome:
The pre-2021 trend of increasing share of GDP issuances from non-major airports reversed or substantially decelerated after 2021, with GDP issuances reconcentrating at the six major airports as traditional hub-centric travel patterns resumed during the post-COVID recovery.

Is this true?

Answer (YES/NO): YES